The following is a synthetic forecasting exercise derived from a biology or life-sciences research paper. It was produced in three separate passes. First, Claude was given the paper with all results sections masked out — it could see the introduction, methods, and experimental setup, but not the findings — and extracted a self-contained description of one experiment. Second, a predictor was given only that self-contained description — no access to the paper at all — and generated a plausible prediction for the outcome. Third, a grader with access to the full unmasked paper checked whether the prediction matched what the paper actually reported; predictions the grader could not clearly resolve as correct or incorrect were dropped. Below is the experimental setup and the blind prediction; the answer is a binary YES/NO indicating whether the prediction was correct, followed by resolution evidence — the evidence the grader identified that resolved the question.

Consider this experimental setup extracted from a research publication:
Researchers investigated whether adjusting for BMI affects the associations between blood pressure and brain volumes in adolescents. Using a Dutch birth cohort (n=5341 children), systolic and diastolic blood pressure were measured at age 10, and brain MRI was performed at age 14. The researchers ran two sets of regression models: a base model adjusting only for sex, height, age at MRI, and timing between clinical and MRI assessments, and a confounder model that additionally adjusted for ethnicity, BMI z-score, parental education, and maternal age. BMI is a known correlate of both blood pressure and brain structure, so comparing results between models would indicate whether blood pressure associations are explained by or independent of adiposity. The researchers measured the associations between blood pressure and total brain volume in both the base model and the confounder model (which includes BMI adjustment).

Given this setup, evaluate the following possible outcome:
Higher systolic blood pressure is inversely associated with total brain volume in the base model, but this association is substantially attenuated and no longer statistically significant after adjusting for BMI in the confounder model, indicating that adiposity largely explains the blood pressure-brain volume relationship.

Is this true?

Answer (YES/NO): NO